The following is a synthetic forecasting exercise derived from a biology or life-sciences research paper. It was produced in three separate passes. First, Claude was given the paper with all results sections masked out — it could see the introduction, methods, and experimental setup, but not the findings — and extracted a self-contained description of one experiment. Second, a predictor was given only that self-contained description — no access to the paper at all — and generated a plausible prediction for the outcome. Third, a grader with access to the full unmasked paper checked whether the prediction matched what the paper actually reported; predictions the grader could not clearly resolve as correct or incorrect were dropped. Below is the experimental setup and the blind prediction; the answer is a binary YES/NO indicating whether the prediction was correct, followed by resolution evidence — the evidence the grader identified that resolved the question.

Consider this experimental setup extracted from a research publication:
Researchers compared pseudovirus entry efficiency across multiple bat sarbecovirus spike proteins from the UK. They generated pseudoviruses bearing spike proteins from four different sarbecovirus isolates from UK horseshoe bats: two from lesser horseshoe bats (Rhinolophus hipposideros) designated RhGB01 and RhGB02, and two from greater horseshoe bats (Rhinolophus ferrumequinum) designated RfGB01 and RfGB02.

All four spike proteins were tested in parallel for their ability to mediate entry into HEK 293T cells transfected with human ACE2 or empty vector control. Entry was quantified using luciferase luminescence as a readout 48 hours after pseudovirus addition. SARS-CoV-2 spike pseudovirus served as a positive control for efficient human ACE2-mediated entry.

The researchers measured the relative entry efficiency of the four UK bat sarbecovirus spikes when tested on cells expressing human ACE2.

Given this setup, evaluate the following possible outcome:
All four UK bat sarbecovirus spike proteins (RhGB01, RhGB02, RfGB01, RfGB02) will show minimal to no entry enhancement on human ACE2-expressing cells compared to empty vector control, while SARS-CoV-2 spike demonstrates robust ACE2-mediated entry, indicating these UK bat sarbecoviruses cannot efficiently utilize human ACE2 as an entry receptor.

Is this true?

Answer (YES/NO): NO